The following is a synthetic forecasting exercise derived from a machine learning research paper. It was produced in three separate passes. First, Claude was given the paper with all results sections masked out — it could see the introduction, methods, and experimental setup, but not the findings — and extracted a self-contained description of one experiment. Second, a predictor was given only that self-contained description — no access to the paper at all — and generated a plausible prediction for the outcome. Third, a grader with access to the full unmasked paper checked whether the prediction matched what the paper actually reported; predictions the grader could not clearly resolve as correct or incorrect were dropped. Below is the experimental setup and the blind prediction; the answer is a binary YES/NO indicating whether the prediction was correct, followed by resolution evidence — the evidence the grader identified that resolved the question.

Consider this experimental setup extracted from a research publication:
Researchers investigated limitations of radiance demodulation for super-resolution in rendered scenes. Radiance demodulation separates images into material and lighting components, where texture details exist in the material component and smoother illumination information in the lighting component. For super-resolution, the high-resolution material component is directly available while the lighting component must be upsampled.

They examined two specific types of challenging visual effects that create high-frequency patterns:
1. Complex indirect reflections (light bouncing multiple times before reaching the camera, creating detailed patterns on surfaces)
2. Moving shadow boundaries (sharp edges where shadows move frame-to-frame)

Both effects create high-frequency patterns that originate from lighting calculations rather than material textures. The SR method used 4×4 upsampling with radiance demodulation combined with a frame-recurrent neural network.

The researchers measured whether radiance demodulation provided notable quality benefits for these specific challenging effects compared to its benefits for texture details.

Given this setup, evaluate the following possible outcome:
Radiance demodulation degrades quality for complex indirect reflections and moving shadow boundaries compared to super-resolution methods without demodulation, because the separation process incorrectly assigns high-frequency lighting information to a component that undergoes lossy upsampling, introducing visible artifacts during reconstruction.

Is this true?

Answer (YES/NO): NO